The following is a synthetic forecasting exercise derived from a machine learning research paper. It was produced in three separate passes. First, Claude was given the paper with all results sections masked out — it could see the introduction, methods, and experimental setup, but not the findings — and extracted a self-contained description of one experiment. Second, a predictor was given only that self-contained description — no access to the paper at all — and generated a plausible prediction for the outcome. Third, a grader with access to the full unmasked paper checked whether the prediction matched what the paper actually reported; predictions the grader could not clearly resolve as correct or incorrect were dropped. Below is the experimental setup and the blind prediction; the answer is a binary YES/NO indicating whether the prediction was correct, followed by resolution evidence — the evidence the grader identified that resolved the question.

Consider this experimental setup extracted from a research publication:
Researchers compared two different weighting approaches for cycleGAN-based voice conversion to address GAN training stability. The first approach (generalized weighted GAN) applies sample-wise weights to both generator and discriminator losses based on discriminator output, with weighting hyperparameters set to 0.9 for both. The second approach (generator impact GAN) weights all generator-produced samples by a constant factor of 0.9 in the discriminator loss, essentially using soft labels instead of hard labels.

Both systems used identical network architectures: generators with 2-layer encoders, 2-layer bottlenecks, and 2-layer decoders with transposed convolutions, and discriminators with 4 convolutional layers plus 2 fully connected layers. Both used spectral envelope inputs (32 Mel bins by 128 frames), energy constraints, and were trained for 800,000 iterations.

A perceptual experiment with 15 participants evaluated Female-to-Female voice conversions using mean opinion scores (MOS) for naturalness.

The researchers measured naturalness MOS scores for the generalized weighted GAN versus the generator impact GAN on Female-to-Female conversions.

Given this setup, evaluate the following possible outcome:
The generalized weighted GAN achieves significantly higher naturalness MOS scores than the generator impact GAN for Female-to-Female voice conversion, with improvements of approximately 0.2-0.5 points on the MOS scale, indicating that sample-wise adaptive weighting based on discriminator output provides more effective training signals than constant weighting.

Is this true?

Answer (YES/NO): NO